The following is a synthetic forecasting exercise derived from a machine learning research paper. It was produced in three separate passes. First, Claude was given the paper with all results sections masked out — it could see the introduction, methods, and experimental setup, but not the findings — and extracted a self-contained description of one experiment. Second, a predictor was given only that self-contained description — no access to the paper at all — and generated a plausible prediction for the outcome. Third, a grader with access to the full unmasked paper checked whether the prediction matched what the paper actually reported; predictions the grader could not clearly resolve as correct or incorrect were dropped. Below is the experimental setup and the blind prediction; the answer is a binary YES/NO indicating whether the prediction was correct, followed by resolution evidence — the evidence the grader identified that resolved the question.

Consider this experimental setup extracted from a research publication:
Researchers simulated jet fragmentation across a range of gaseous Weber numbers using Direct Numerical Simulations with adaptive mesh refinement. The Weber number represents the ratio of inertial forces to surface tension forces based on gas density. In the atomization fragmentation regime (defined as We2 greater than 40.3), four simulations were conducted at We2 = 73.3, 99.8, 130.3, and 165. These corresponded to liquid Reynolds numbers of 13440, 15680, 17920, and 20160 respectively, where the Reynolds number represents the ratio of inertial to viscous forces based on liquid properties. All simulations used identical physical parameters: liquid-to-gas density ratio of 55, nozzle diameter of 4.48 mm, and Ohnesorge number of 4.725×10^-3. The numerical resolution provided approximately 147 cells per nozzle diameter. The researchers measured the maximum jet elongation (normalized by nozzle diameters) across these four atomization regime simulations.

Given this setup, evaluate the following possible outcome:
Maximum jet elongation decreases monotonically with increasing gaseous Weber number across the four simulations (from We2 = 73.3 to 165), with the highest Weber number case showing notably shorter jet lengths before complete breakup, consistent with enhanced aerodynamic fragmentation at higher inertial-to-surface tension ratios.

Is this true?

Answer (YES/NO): YES